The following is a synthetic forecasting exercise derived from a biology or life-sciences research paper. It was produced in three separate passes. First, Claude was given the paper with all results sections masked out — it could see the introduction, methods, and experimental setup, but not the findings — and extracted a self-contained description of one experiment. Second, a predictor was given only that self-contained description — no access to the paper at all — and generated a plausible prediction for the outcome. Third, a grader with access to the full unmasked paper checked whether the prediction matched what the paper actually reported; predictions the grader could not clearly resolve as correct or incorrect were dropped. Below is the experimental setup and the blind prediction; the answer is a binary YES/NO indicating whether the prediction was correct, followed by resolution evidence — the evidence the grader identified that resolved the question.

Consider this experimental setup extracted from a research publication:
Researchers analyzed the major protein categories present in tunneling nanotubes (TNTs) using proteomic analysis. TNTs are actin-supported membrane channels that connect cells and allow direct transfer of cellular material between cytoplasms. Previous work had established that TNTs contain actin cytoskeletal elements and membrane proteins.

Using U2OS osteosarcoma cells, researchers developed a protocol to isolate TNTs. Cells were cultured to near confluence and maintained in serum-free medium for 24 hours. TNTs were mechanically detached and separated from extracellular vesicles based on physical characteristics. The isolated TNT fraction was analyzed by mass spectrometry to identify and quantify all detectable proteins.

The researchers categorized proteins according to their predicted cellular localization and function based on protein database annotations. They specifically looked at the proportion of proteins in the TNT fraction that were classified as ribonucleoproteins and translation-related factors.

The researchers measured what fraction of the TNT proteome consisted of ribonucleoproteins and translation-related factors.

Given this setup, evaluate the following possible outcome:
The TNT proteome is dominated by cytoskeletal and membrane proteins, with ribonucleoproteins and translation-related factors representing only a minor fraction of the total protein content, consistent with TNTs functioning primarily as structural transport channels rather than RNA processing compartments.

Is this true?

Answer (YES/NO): NO